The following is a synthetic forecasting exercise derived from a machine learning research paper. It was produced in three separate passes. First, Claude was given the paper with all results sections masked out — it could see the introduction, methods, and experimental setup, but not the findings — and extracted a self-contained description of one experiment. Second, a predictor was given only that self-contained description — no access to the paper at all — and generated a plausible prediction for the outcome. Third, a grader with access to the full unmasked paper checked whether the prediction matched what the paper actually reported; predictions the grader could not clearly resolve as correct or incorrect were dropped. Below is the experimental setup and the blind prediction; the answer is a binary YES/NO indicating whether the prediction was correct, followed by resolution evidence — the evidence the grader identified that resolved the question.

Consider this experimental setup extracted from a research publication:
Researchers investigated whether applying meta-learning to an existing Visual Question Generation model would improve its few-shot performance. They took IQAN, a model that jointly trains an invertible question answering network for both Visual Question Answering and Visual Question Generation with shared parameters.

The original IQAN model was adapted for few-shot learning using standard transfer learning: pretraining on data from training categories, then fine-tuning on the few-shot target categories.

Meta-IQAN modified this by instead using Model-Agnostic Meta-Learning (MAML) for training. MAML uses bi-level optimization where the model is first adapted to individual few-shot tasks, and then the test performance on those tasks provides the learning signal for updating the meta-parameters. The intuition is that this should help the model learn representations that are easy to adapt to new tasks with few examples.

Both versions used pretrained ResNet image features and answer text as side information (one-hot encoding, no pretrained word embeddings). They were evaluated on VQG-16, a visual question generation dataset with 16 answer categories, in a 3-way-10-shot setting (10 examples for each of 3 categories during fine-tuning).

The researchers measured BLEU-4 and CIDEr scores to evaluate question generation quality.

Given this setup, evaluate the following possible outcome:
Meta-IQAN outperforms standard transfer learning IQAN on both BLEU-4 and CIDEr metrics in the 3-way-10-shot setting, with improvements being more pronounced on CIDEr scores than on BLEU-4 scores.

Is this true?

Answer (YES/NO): NO